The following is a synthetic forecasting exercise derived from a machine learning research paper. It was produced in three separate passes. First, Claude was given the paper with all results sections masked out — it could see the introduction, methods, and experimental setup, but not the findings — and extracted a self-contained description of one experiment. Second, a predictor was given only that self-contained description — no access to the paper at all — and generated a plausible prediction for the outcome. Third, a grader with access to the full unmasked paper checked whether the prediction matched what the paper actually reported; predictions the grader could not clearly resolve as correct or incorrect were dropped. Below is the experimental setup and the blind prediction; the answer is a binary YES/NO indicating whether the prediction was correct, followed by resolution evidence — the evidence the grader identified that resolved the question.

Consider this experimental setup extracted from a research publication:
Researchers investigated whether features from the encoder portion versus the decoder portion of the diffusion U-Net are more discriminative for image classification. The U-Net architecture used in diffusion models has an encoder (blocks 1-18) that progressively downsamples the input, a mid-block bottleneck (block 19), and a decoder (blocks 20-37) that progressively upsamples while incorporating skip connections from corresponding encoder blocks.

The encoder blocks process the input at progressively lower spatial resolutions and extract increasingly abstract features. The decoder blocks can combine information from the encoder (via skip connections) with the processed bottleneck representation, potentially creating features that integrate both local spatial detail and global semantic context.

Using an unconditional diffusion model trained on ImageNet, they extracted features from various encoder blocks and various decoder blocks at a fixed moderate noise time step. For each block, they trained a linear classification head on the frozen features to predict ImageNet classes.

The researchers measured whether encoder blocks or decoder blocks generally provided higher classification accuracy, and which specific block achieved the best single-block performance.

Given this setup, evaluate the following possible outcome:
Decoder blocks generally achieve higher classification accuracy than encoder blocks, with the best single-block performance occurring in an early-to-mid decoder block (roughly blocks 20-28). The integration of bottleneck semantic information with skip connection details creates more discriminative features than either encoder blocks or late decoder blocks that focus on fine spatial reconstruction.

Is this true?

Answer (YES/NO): YES